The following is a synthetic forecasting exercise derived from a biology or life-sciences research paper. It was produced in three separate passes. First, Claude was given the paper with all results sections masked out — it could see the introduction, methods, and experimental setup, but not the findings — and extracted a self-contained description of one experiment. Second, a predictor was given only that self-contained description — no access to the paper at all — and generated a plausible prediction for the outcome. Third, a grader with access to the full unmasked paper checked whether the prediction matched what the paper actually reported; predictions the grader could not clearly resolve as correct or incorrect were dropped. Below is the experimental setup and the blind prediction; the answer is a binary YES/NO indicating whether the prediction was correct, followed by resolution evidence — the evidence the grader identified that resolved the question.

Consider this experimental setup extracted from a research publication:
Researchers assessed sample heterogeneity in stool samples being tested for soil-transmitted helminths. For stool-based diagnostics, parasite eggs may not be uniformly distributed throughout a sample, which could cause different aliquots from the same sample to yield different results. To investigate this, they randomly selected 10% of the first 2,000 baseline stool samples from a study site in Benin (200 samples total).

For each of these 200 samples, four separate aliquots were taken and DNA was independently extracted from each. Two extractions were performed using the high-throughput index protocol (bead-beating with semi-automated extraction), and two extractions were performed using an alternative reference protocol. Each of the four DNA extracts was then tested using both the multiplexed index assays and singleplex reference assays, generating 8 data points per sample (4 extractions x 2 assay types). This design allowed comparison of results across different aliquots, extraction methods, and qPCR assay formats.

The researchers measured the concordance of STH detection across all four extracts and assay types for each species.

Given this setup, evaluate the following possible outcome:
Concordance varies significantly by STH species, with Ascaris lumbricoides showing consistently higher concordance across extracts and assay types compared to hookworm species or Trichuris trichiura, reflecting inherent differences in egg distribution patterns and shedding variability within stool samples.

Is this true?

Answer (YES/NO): NO